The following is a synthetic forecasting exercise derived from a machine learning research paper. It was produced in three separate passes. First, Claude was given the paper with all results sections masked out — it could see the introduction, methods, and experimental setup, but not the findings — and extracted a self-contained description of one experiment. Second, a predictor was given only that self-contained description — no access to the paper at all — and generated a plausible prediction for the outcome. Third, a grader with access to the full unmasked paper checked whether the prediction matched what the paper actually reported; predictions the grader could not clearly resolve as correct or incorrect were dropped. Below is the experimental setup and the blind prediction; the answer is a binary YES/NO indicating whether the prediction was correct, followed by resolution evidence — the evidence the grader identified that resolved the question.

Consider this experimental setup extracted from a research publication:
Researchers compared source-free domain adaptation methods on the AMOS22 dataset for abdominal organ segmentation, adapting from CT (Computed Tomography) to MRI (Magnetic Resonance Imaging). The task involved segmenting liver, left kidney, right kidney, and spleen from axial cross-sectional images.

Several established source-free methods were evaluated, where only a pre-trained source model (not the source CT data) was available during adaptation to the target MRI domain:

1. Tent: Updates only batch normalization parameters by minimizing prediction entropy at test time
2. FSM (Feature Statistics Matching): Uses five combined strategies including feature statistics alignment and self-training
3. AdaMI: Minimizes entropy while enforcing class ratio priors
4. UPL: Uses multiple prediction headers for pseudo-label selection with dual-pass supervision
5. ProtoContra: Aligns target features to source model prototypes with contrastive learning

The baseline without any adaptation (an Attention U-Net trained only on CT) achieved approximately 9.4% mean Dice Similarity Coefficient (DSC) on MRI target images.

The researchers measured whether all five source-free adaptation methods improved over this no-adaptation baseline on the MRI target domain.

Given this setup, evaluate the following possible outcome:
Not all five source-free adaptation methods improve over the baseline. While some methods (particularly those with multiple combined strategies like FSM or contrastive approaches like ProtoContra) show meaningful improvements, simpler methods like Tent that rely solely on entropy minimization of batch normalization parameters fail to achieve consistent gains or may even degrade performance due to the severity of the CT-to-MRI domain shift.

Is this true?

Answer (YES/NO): NO